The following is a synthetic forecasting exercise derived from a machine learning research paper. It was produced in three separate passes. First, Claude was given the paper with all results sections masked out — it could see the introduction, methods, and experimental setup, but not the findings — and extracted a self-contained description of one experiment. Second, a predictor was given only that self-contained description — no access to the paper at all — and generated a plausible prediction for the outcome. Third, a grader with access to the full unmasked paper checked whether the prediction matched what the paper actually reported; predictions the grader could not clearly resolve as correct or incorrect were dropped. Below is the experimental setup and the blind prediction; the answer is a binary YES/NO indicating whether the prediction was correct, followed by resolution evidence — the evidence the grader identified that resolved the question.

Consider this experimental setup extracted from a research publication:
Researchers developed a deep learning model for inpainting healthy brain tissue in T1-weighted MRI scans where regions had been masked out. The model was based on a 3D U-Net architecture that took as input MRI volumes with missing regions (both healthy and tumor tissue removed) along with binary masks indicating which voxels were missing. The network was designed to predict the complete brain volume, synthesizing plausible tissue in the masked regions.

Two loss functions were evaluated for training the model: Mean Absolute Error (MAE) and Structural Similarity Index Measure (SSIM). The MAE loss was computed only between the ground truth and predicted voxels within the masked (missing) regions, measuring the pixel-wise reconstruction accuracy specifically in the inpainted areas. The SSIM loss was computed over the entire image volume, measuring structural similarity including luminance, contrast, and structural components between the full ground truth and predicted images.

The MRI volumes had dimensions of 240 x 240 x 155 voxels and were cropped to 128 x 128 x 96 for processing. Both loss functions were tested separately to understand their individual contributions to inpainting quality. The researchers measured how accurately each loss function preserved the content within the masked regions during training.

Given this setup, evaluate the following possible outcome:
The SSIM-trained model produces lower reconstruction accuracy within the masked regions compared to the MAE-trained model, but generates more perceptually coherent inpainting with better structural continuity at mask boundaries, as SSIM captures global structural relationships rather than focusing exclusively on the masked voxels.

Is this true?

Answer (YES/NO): NO